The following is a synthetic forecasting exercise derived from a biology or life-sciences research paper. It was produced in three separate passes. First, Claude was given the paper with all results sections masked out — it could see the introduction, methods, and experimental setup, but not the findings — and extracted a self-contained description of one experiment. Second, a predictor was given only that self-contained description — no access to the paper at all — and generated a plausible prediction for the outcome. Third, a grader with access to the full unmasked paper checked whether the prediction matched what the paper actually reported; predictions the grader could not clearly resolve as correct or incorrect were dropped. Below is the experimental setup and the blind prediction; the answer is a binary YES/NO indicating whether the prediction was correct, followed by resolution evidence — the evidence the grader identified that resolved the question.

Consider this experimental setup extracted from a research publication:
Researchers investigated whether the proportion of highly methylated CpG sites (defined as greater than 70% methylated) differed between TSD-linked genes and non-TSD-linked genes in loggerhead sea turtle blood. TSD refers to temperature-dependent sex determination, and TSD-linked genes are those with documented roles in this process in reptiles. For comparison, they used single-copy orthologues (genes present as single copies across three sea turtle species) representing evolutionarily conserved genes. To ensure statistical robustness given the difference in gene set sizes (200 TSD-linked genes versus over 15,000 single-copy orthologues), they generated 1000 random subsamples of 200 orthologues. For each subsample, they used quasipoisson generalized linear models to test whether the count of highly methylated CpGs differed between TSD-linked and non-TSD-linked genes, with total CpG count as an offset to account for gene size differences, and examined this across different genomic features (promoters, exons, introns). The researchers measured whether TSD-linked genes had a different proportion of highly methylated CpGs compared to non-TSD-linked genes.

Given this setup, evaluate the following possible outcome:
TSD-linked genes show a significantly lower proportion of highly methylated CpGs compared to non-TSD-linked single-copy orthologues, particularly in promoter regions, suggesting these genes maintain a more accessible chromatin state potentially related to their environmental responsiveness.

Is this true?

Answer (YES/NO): NO